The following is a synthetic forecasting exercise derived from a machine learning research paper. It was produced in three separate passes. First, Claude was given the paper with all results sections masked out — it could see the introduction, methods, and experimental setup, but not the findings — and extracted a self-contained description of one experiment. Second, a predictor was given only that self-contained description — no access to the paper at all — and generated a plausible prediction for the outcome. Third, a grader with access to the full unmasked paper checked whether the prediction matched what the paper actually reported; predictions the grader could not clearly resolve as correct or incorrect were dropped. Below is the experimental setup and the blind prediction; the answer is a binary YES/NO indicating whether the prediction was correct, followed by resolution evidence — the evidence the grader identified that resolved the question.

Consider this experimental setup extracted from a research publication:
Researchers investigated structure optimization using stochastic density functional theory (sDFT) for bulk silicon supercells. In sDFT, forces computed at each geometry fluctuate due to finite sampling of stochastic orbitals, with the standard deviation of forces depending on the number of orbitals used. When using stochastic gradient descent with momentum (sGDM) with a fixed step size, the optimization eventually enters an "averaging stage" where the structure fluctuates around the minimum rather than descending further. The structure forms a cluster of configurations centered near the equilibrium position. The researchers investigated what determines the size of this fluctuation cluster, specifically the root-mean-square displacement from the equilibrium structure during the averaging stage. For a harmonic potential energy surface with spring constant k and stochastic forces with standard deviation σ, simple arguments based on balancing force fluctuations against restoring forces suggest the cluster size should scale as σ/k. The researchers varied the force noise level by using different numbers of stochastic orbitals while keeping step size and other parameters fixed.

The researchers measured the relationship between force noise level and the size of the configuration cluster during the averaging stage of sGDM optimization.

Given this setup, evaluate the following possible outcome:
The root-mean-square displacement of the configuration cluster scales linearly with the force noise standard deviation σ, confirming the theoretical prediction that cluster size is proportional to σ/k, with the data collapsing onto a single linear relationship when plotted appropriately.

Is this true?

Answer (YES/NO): YES